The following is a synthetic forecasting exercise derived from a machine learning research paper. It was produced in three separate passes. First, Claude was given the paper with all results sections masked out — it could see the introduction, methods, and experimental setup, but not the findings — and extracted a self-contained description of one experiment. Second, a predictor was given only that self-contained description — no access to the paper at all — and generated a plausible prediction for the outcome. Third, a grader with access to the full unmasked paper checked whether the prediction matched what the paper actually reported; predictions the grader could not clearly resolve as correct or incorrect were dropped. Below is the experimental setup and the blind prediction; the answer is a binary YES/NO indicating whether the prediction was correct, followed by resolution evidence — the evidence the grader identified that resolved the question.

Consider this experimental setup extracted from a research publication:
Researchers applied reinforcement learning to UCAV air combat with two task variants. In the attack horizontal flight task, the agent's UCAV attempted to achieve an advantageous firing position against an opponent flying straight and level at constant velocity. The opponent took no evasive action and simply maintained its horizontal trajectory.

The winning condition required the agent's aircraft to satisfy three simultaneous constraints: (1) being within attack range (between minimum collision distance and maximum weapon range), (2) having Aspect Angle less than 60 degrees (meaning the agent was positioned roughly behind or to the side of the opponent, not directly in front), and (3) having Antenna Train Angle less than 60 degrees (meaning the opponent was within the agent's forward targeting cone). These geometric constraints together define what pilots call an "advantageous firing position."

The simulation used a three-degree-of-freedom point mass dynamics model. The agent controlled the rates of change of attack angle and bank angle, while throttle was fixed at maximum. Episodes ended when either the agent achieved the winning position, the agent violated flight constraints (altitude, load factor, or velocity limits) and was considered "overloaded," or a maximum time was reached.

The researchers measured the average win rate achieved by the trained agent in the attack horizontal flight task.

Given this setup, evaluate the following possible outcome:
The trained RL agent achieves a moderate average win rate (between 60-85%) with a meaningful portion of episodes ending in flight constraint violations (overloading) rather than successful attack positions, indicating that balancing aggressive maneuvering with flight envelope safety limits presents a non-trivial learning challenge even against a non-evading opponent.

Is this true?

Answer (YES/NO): NO